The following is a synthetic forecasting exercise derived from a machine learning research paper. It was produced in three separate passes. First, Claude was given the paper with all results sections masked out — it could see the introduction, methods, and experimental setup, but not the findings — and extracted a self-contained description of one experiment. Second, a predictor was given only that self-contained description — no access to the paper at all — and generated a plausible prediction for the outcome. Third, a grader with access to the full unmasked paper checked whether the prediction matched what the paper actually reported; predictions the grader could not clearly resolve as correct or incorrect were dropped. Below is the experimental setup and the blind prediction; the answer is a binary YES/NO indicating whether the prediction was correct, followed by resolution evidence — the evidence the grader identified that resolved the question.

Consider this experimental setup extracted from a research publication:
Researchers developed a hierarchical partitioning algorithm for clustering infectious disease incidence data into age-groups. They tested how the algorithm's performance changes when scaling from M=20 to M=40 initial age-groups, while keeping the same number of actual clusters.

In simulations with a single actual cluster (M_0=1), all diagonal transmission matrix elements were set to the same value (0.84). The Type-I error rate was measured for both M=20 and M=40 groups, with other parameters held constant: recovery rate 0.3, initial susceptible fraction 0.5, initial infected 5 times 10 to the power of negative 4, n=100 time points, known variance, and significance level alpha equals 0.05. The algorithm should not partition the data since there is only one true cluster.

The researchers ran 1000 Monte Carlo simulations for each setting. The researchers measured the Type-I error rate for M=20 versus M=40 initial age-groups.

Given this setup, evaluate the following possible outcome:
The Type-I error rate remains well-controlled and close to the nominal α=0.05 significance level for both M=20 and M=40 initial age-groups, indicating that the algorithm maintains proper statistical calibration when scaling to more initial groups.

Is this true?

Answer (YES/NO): YES